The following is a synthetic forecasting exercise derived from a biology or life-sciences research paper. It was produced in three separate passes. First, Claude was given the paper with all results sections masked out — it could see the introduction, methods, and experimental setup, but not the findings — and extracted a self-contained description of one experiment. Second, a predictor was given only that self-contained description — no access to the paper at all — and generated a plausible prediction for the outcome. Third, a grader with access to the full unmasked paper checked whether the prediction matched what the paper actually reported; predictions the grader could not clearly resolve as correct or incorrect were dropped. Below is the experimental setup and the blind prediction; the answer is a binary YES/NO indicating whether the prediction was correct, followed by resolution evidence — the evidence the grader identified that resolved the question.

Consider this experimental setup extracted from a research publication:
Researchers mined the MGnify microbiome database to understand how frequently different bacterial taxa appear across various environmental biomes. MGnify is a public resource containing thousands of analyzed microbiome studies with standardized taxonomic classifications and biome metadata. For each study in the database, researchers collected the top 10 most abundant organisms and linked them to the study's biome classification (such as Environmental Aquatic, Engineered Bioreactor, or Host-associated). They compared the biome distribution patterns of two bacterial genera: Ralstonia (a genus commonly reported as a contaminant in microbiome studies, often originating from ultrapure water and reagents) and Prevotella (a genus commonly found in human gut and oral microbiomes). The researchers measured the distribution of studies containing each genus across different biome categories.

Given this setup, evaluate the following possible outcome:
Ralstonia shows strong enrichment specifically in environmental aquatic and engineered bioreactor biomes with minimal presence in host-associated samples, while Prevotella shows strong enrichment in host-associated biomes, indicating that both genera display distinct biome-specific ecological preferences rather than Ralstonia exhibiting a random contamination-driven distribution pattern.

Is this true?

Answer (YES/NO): NO